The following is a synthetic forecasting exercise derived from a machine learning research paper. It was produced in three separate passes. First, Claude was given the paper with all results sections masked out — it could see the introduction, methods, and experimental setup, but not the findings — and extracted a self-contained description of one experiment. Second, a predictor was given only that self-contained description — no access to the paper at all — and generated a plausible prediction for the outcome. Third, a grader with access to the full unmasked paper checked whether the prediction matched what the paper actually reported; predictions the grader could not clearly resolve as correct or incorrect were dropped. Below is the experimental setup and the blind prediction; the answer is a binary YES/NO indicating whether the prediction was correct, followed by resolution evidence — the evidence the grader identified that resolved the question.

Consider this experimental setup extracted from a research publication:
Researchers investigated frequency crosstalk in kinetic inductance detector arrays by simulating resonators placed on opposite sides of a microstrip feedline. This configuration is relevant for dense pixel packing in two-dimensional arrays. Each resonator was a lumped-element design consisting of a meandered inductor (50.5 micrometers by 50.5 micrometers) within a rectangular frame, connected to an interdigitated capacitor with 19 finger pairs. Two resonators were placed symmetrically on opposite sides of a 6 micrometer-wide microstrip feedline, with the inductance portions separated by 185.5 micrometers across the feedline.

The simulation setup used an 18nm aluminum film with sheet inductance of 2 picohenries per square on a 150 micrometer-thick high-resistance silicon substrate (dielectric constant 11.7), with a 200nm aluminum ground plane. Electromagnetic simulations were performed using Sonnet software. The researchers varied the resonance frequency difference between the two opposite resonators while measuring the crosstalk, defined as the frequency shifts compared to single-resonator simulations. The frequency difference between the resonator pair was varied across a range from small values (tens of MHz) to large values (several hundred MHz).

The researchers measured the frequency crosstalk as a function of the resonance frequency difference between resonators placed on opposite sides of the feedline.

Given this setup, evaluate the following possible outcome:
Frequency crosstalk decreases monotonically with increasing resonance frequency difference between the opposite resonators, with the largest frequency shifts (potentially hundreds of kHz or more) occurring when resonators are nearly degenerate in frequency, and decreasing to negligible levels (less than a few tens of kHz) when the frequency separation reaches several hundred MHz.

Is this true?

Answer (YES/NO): NO